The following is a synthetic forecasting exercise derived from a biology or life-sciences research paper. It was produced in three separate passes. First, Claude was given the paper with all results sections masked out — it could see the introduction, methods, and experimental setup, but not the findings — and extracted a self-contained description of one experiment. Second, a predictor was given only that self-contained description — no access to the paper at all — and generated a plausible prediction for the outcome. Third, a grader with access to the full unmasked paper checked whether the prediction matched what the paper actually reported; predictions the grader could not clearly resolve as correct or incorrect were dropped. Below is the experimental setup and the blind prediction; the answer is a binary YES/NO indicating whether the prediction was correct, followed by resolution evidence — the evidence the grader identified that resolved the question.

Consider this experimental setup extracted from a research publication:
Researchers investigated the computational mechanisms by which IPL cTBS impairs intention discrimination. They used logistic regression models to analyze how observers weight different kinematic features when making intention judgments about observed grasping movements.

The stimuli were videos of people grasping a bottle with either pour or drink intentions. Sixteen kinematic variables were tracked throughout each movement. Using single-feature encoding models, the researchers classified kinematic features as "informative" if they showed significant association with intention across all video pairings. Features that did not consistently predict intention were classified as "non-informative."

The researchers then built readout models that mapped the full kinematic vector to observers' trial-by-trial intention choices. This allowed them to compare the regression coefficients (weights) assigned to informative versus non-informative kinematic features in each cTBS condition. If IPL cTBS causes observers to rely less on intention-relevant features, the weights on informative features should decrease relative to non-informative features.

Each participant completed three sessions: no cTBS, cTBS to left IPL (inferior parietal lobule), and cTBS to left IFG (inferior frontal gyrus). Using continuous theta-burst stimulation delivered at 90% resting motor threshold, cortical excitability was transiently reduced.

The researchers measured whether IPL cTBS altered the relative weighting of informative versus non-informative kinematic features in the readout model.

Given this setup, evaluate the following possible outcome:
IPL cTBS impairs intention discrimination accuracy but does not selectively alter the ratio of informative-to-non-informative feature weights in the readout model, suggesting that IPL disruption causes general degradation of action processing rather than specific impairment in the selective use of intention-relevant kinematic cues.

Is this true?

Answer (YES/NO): NO